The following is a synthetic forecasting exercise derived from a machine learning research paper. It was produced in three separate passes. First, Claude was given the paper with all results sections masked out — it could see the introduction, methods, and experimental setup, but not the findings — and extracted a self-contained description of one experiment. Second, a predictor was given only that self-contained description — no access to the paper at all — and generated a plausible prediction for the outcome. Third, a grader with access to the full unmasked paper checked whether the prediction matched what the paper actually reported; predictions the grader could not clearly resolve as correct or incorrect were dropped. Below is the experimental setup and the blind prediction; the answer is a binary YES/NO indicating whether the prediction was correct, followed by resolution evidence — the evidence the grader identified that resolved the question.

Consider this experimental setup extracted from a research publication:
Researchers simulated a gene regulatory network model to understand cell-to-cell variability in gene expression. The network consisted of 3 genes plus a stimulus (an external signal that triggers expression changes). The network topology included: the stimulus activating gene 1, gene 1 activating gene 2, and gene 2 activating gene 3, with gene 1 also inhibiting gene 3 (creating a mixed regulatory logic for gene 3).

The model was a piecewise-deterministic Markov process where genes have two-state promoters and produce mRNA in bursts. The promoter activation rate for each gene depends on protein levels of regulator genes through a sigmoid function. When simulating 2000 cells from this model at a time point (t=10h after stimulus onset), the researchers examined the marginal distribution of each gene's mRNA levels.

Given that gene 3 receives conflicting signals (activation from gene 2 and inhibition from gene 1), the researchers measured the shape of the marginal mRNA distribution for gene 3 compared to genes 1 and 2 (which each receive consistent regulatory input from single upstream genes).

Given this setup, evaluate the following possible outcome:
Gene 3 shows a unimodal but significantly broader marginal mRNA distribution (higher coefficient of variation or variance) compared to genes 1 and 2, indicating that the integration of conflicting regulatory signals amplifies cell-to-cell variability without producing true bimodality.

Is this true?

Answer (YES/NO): NO